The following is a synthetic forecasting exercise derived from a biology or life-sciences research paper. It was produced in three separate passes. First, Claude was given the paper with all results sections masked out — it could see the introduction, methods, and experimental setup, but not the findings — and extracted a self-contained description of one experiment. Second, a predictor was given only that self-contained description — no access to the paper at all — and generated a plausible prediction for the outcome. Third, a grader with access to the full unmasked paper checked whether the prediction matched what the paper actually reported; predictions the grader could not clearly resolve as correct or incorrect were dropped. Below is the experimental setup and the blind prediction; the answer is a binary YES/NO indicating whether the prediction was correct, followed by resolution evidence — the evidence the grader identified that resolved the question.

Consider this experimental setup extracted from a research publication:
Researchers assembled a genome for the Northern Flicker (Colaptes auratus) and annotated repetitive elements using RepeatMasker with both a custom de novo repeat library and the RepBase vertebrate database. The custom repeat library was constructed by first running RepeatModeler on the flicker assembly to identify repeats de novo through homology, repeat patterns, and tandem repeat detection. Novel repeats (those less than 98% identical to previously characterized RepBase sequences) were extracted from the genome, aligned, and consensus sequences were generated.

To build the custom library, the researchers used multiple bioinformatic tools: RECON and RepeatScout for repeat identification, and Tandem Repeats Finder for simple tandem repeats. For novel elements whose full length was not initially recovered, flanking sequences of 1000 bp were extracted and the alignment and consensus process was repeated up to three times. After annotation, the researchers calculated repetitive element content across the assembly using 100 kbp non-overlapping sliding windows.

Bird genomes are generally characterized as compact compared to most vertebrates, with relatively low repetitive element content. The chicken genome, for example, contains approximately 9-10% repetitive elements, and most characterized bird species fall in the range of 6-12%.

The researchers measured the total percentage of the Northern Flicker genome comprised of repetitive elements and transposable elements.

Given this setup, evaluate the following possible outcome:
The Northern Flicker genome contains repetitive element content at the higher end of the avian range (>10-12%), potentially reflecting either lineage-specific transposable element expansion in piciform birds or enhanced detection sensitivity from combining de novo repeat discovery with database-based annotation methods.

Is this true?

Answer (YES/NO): NO